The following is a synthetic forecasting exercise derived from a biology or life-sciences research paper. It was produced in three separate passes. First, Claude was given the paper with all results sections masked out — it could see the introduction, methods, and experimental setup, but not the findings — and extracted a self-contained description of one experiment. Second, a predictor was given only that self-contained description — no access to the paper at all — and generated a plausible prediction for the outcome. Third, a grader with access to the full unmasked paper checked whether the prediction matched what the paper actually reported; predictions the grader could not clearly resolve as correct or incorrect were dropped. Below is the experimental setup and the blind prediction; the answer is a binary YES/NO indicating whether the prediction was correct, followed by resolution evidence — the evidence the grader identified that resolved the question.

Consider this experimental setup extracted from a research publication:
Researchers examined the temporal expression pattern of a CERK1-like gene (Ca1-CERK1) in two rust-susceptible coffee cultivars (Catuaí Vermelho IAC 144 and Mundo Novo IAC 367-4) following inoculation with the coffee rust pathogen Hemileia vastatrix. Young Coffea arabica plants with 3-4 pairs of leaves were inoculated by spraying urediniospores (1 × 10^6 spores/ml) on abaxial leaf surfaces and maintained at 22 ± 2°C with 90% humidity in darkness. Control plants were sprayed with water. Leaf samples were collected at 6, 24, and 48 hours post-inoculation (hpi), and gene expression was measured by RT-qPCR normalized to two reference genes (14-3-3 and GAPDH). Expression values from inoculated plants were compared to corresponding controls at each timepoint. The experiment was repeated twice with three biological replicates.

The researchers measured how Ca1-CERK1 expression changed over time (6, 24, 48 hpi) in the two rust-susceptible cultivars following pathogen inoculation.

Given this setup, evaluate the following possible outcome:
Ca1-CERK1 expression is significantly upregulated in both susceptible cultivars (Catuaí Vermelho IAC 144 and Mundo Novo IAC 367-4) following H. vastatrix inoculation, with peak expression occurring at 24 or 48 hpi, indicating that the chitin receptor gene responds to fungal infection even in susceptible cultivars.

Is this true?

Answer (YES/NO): YES